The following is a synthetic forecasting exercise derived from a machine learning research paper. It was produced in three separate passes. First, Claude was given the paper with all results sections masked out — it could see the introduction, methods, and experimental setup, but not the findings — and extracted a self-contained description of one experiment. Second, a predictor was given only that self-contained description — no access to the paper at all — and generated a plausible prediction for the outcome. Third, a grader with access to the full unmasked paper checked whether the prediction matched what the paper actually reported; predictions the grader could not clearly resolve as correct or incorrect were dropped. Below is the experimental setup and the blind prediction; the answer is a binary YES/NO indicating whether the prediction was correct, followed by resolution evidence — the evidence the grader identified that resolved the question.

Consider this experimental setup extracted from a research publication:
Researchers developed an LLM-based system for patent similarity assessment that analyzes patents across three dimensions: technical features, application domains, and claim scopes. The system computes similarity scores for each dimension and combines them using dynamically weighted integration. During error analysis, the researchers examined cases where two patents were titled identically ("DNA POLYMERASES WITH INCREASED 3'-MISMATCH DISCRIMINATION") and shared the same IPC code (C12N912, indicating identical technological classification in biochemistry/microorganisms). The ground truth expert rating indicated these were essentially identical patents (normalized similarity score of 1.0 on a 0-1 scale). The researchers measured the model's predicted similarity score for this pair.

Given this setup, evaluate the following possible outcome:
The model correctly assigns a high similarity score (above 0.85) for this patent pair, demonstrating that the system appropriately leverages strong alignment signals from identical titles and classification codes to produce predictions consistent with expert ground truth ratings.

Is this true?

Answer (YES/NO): NO